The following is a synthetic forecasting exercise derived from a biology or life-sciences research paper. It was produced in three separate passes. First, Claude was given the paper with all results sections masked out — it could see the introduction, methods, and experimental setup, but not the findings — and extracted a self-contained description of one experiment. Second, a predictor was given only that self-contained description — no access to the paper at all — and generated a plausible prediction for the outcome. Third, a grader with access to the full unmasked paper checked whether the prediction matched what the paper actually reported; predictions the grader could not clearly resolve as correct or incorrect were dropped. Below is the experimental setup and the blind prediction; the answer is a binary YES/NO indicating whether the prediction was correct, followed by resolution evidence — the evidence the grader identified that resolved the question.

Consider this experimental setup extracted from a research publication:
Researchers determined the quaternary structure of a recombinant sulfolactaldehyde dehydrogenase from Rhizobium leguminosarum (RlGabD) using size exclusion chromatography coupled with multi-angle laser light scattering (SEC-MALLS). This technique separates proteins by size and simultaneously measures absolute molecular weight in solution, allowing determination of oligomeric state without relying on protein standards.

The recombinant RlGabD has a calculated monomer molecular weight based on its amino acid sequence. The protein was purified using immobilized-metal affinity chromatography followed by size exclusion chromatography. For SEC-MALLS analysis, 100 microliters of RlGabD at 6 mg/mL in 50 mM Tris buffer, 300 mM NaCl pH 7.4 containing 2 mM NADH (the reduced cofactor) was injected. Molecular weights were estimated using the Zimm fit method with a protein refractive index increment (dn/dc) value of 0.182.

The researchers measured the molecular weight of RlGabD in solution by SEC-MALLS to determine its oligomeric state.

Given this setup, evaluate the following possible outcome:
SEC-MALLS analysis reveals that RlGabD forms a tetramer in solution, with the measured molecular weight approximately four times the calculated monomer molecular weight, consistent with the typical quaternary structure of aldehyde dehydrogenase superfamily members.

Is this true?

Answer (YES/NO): YES